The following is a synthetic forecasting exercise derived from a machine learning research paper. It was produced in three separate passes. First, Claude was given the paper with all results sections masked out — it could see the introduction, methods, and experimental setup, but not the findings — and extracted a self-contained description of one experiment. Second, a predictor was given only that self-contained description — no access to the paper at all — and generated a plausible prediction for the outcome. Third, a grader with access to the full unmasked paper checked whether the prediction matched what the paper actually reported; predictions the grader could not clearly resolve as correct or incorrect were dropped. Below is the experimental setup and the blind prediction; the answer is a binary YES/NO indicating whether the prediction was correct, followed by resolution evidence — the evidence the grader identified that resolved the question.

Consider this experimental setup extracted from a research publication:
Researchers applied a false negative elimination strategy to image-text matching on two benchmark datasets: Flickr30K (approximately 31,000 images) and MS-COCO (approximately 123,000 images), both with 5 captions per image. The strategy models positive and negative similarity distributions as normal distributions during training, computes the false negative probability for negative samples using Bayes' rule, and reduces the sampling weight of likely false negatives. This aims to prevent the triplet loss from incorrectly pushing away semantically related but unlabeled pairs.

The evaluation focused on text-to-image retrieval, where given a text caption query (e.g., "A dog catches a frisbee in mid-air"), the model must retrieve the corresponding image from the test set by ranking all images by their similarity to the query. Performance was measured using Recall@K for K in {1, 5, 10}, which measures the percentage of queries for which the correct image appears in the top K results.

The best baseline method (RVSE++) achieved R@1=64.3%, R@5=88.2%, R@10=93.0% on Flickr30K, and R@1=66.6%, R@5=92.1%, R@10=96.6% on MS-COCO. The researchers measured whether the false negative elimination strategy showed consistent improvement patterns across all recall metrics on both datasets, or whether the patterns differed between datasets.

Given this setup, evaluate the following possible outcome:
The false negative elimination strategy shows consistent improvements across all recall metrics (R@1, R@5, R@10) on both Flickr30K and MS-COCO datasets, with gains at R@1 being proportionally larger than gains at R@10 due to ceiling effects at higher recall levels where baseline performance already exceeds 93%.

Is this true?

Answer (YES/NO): NO